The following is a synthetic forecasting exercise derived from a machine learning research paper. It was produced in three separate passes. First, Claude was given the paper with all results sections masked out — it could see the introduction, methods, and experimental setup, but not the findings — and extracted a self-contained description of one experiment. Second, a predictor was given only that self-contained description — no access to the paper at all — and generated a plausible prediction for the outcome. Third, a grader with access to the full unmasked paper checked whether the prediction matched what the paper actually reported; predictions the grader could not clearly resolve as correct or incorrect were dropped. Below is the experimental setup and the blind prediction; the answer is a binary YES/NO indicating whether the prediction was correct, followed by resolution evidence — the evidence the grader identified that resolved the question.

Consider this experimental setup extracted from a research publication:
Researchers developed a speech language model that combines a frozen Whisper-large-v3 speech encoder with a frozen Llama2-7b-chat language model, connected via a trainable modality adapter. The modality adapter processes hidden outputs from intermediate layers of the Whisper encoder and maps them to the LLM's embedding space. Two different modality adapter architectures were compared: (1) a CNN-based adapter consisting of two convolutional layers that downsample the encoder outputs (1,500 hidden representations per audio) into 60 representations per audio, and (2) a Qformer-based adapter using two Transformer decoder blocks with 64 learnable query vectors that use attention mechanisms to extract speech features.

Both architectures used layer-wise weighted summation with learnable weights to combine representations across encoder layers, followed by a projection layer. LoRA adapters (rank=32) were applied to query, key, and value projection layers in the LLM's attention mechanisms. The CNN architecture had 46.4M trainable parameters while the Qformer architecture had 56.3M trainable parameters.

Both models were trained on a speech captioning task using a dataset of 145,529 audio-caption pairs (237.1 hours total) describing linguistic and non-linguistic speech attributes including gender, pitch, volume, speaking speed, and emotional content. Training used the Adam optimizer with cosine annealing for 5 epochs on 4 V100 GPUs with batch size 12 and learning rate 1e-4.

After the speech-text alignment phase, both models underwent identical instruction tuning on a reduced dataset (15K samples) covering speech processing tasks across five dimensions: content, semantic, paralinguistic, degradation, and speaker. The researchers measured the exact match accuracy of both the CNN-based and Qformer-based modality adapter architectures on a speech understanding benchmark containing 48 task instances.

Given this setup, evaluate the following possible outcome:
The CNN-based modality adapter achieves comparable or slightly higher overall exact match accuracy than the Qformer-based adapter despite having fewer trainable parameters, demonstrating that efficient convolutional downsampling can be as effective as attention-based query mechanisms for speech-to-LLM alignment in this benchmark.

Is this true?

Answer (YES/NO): NO